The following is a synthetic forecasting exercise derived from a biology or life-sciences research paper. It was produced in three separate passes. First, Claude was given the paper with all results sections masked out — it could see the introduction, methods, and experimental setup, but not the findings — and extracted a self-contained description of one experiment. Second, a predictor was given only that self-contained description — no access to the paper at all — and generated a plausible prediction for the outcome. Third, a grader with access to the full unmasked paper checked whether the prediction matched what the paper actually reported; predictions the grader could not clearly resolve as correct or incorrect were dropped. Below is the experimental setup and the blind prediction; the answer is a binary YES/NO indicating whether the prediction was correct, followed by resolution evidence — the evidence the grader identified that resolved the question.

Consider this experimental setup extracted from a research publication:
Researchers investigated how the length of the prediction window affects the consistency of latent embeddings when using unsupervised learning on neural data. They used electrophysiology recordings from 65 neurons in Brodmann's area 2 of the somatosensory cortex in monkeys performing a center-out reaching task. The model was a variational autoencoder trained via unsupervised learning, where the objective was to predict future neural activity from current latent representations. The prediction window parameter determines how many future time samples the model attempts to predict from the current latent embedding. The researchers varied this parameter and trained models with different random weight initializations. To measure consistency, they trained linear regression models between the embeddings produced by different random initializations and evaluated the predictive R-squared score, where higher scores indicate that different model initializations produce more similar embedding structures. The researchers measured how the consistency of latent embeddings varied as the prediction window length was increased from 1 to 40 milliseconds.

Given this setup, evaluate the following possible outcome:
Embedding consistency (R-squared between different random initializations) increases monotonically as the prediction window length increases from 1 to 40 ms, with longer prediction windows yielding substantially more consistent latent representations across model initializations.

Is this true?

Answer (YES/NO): NO